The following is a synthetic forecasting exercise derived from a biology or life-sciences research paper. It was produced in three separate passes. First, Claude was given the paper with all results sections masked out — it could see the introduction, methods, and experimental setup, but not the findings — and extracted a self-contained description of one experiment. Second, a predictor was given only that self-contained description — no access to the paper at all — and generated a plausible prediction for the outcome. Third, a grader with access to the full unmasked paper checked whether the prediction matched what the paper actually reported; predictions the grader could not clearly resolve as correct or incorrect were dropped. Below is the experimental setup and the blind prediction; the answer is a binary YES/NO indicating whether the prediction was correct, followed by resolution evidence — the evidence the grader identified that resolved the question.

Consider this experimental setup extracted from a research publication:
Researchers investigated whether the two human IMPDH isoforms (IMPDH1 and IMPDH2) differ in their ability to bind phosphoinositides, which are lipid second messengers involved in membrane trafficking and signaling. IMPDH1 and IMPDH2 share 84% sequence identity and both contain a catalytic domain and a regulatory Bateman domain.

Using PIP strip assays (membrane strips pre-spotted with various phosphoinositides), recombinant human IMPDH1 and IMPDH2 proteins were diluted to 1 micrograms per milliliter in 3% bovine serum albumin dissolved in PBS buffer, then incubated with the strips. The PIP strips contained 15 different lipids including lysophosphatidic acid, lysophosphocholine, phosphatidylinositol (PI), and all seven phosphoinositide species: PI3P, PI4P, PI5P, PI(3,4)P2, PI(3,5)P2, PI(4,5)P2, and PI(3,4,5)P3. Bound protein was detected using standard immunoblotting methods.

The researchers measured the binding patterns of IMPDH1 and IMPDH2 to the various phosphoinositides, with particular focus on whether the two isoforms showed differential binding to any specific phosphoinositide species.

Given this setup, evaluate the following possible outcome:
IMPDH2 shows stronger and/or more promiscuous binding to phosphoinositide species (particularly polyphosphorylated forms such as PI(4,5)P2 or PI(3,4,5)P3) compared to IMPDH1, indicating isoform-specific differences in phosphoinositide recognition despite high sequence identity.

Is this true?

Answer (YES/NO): NO